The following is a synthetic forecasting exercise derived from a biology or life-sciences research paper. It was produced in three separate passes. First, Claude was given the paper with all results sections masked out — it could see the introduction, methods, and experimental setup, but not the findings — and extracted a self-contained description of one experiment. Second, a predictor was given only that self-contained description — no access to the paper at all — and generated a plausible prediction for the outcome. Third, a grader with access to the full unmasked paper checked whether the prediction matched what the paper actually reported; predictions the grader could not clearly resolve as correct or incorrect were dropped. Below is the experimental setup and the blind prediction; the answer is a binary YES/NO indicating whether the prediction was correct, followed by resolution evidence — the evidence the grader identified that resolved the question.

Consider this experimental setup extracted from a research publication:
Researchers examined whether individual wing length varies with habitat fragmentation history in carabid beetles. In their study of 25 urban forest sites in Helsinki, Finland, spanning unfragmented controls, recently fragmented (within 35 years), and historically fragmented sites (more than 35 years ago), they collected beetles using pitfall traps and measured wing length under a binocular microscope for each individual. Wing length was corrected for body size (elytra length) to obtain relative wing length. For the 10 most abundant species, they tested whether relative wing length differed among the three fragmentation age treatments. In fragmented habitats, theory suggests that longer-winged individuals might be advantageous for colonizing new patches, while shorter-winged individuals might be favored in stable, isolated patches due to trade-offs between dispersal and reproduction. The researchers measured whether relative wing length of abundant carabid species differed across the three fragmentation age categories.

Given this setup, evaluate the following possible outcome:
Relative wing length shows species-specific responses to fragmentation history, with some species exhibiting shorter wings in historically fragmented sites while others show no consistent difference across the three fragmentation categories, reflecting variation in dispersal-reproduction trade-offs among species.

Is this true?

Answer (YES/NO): NO